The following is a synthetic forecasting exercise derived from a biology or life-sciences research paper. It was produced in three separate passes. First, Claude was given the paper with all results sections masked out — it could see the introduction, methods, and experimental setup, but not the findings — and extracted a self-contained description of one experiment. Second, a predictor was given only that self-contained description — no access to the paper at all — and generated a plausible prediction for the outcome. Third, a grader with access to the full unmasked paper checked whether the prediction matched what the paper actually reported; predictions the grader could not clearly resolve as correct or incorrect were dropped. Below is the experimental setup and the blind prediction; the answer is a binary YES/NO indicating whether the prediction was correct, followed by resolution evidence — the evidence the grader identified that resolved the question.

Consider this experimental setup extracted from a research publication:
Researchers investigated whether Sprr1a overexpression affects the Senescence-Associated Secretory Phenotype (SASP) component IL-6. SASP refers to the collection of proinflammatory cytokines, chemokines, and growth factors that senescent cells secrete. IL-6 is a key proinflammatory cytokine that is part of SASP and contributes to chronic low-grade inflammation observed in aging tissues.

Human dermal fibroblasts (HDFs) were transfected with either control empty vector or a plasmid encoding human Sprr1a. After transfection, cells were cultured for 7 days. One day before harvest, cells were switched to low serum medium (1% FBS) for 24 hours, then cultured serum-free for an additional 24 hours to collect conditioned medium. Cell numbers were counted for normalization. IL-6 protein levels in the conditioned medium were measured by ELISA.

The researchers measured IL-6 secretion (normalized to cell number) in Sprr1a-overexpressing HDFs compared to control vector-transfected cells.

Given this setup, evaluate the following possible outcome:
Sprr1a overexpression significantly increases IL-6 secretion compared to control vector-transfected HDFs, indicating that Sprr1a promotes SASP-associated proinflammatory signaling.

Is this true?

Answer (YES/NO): NO